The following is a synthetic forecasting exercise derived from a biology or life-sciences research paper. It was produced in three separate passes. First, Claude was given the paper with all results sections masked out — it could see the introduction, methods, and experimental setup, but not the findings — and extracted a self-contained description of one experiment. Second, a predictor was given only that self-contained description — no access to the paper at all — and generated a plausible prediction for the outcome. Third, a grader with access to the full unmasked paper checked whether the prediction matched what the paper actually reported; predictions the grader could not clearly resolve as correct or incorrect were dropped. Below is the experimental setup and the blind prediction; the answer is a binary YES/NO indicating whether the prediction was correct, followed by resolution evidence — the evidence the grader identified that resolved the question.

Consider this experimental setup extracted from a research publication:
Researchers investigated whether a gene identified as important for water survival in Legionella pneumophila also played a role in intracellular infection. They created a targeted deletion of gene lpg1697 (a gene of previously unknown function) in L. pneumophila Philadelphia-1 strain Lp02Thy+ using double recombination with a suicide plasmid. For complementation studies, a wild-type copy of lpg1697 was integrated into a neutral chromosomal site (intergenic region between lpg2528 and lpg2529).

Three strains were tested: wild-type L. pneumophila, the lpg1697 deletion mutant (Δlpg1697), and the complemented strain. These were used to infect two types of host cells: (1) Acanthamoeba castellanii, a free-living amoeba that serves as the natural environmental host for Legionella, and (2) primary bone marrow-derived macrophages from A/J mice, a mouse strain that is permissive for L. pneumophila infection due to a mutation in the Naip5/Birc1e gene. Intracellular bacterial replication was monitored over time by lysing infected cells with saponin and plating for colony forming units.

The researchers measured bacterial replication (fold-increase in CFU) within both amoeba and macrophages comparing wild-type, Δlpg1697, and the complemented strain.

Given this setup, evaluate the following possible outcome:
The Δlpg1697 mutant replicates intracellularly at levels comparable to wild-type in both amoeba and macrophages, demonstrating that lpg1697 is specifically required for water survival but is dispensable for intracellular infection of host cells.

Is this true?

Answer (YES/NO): NO